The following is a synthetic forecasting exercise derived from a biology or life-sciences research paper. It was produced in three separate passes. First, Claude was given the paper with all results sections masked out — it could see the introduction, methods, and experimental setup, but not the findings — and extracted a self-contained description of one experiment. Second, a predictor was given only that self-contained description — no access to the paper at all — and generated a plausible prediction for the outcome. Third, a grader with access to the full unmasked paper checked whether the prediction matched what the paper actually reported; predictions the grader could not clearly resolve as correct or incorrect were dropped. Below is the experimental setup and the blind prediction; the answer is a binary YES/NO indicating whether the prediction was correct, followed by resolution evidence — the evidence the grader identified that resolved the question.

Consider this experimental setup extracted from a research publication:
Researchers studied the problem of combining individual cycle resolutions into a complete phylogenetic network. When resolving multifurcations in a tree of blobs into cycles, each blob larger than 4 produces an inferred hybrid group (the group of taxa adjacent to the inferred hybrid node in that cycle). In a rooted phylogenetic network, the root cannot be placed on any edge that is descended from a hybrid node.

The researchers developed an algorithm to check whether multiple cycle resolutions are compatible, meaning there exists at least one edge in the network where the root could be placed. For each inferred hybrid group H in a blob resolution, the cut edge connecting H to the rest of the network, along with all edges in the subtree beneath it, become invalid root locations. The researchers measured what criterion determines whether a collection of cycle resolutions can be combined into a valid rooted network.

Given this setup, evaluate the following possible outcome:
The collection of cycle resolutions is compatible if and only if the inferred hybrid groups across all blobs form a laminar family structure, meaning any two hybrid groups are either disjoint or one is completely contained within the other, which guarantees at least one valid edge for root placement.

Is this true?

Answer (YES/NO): NO